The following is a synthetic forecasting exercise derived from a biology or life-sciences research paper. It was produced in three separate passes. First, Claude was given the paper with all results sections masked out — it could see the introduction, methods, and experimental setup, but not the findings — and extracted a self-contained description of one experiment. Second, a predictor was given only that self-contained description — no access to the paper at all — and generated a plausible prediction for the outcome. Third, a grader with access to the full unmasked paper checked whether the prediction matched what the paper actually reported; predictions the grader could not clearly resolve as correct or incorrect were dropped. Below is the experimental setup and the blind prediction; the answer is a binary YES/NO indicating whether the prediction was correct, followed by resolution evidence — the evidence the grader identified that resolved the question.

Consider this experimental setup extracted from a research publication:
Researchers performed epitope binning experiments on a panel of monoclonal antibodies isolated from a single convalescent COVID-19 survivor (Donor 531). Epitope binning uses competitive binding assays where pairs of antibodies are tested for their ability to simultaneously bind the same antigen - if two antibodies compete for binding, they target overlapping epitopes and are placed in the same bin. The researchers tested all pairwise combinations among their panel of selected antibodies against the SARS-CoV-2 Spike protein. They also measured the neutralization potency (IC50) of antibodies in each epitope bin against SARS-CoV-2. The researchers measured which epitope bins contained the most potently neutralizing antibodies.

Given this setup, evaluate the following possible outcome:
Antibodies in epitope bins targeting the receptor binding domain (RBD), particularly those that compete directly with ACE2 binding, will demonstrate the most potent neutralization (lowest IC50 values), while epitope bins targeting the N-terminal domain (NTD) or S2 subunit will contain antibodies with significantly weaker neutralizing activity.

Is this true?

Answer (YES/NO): YES